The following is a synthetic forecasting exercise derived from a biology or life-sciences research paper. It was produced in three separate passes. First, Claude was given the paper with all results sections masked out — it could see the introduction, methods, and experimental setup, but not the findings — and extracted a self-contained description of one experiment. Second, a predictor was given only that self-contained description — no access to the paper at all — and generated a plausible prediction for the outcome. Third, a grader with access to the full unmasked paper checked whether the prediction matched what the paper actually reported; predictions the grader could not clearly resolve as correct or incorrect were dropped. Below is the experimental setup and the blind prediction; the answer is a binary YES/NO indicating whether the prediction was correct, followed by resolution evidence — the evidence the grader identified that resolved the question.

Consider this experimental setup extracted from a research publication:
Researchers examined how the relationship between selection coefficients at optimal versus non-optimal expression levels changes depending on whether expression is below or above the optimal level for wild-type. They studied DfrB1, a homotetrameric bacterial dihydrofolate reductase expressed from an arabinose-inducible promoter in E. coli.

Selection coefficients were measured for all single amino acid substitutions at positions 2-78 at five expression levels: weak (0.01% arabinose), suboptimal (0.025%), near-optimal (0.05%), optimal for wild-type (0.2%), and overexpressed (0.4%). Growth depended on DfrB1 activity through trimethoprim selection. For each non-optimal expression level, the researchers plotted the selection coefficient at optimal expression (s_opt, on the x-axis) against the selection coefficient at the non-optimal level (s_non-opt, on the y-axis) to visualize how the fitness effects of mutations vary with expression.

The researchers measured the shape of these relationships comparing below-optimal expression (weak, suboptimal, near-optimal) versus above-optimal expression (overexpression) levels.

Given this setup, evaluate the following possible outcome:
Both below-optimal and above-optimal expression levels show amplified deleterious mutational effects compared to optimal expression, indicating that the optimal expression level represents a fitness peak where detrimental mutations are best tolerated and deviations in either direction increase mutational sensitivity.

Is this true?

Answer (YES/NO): NO